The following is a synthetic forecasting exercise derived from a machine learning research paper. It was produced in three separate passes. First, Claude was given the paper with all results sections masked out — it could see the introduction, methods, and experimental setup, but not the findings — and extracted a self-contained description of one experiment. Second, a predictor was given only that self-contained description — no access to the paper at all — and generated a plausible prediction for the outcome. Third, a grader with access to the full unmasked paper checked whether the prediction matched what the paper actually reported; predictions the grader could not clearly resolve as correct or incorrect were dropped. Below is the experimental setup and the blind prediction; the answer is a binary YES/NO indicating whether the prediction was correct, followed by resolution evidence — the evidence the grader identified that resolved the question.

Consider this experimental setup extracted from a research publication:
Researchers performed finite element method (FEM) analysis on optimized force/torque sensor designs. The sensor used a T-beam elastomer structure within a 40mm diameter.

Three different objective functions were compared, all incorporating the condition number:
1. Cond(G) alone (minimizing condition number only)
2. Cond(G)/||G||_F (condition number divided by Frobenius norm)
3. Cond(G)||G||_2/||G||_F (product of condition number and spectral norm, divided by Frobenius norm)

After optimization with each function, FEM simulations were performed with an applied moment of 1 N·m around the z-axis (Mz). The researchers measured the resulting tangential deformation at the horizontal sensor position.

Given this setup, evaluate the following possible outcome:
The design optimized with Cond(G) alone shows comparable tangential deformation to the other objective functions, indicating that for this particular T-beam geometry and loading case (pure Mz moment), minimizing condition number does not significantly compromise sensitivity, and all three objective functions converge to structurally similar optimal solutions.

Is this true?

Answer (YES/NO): NO